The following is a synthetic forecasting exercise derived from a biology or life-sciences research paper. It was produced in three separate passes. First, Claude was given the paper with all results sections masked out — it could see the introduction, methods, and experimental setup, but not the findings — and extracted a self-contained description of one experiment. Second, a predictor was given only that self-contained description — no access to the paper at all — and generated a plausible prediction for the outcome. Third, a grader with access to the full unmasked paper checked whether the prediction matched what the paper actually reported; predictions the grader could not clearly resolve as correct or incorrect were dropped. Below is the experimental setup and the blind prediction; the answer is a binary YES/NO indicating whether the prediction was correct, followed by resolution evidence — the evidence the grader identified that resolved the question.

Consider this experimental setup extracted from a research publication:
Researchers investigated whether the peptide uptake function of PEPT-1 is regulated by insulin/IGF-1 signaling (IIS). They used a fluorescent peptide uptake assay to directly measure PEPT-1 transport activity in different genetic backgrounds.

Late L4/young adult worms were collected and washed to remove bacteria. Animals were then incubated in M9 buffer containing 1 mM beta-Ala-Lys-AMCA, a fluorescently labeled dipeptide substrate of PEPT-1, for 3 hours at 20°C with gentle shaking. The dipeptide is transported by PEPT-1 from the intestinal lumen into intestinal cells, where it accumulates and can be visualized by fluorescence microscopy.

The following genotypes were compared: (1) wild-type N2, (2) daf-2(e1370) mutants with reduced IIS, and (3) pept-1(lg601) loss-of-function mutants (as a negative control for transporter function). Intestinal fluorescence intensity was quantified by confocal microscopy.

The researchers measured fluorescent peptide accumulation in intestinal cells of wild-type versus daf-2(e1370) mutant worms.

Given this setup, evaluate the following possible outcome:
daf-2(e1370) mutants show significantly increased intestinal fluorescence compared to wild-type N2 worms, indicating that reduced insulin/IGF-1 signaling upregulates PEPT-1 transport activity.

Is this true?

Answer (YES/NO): NO